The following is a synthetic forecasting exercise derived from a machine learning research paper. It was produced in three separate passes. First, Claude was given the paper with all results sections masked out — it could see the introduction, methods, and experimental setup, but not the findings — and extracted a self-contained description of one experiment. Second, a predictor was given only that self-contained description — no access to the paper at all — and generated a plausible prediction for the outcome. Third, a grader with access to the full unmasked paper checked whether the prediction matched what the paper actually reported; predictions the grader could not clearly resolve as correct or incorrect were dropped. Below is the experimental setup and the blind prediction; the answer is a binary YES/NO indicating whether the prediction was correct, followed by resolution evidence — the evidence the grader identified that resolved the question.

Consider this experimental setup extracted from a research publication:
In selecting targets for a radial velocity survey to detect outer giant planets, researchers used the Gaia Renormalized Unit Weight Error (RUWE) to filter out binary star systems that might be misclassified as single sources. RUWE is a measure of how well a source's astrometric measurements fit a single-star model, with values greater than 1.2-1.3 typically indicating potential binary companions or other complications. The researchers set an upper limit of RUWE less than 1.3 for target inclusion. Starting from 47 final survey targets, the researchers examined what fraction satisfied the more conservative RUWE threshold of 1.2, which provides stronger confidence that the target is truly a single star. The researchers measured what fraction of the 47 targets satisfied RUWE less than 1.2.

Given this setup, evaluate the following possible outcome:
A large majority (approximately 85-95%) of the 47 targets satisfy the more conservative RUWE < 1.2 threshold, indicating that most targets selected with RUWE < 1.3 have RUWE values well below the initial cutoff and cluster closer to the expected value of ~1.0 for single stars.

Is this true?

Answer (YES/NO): NO